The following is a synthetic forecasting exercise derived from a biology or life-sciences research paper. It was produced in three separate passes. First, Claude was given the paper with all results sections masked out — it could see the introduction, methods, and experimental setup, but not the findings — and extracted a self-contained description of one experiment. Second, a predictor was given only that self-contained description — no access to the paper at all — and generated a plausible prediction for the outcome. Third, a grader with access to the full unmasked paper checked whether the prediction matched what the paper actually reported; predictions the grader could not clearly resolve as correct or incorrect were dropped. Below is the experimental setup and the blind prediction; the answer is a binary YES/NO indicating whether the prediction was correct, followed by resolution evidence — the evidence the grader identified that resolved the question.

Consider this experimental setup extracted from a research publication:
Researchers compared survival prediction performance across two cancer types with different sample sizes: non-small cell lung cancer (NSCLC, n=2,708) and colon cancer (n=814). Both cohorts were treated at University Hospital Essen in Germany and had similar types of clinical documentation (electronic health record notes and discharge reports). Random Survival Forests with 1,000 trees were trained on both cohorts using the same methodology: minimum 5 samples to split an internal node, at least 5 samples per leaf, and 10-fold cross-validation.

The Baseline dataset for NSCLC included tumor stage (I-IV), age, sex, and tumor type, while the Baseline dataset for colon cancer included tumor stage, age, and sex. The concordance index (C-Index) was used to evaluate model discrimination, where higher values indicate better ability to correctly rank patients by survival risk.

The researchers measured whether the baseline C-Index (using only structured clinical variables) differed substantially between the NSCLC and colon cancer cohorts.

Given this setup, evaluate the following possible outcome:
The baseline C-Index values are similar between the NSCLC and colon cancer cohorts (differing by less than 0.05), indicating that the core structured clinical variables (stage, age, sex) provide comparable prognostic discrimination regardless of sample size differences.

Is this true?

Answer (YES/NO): YES